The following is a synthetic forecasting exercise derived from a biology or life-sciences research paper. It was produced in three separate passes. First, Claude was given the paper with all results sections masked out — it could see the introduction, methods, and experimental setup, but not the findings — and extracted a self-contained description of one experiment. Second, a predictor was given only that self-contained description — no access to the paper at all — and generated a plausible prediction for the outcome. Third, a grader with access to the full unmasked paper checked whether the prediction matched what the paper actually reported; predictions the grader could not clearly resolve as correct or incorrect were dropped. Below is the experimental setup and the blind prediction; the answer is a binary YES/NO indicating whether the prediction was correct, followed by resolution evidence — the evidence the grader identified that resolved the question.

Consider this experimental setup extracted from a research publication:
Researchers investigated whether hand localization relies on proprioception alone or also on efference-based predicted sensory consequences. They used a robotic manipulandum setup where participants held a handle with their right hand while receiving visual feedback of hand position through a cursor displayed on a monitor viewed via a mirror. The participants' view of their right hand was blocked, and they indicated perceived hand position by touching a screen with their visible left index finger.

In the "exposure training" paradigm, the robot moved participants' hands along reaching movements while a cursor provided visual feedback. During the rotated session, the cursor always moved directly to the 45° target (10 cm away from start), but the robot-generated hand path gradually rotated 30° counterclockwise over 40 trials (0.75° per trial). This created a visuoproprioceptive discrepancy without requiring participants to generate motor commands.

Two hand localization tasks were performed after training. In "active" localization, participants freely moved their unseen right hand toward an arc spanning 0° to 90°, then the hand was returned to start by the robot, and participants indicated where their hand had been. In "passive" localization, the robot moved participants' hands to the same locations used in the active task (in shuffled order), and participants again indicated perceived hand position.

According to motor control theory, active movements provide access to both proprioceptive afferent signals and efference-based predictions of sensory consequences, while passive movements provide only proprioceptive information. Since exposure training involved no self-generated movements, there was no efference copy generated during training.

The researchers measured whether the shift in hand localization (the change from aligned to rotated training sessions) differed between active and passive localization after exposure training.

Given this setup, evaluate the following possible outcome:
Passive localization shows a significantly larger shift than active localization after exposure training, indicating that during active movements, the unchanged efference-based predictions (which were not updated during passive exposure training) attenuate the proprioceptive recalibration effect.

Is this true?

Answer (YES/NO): NO